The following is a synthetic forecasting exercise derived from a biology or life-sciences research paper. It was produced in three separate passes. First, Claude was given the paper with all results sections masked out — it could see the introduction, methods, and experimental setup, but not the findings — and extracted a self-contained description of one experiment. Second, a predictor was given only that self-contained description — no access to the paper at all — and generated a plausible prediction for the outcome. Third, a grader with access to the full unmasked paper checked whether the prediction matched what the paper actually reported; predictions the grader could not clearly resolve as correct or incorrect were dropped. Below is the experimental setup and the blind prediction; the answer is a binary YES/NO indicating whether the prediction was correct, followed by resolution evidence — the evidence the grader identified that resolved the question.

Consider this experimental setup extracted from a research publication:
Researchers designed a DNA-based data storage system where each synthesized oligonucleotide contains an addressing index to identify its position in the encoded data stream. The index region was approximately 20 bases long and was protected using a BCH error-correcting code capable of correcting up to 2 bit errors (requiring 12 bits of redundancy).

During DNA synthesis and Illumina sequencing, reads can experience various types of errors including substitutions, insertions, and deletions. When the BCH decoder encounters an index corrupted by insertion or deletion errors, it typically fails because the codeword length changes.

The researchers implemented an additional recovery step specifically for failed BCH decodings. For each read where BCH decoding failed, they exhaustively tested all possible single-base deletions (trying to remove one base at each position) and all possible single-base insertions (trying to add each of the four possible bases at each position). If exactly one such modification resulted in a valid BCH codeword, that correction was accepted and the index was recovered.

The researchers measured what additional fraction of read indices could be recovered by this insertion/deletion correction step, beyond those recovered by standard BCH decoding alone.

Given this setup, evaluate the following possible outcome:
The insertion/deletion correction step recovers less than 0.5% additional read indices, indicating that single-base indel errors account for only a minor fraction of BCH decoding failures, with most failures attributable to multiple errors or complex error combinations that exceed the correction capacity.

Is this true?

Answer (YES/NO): NO